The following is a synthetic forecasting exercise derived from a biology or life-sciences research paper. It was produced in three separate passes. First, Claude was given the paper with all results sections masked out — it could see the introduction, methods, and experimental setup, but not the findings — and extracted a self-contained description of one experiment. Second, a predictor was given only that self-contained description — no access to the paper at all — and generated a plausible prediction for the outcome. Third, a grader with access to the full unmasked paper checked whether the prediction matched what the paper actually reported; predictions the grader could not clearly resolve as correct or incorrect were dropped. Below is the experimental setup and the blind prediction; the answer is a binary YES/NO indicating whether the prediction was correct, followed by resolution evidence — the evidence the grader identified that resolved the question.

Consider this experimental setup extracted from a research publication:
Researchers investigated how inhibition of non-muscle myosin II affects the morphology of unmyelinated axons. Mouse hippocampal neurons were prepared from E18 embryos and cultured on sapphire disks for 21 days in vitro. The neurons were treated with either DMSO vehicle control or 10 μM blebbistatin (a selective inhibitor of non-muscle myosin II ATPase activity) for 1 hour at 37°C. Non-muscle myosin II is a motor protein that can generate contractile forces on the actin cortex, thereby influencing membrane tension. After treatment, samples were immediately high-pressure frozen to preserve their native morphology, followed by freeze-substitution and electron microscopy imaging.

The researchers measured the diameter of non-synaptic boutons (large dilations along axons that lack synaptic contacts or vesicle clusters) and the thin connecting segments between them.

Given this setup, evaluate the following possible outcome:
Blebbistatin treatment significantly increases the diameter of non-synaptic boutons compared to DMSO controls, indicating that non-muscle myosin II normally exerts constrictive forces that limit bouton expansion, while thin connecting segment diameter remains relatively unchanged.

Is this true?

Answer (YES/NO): NO